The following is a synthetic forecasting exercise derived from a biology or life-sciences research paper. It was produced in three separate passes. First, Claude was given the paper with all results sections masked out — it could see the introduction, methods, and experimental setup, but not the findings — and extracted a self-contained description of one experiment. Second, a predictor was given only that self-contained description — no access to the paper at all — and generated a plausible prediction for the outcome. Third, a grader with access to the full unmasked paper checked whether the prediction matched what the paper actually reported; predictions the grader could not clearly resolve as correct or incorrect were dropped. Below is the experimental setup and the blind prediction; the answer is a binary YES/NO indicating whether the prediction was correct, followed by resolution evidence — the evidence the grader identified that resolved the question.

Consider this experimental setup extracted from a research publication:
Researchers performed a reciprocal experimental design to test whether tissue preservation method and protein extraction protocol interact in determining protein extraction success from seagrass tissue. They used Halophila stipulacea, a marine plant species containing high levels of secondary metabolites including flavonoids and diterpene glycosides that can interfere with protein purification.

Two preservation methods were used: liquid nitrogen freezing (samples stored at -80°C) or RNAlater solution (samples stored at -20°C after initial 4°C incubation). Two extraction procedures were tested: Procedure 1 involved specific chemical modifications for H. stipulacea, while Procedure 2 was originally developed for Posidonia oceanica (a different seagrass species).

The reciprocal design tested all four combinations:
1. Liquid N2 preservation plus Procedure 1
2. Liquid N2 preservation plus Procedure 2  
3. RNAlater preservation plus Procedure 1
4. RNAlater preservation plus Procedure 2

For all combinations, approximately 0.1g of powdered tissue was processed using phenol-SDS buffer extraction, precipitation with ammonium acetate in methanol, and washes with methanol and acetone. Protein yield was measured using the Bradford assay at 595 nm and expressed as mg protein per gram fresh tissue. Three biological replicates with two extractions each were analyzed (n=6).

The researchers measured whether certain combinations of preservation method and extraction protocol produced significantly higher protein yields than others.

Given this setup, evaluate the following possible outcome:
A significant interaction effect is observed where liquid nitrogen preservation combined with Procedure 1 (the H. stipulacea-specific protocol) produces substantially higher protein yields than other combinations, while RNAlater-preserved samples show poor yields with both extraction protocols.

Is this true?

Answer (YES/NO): NO